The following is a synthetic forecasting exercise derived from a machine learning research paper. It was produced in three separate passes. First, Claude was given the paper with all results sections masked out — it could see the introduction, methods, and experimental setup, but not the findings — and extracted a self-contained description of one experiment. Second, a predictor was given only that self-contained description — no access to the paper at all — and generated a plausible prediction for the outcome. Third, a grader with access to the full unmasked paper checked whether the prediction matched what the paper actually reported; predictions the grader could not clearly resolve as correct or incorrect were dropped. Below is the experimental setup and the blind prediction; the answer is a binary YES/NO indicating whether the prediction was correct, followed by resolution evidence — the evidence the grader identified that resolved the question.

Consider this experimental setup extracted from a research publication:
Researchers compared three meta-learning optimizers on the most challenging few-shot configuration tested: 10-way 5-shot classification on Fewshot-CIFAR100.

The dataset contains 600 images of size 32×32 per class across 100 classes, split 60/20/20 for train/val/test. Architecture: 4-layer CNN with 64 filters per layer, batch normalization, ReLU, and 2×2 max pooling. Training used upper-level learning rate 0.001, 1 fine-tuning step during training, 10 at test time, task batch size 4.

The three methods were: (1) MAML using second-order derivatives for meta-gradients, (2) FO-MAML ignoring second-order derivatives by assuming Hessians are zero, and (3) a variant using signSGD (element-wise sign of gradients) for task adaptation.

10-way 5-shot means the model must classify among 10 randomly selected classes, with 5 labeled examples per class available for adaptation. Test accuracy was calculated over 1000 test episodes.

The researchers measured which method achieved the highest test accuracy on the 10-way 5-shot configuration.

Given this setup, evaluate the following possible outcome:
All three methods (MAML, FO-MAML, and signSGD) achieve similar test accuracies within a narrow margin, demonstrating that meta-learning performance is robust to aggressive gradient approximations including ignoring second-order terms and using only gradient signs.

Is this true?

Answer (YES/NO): YES